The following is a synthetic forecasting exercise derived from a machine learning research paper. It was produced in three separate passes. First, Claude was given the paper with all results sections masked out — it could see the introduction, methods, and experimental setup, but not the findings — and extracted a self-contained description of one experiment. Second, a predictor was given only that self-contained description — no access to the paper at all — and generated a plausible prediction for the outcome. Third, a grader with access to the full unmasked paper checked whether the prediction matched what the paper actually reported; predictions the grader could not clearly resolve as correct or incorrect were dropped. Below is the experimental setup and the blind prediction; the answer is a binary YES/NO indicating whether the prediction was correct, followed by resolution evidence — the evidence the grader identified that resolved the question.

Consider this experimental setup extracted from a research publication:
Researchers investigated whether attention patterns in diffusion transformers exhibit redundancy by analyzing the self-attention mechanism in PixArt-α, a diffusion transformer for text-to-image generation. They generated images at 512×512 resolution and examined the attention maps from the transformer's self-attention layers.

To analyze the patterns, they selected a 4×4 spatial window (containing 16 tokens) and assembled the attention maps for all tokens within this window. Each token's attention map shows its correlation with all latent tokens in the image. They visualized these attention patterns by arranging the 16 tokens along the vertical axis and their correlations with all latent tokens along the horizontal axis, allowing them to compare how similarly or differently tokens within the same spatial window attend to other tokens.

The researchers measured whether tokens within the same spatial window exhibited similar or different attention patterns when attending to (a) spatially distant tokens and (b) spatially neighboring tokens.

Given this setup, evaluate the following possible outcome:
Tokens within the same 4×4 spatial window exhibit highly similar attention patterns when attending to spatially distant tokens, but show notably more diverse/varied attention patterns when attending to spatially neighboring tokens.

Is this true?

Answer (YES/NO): YES